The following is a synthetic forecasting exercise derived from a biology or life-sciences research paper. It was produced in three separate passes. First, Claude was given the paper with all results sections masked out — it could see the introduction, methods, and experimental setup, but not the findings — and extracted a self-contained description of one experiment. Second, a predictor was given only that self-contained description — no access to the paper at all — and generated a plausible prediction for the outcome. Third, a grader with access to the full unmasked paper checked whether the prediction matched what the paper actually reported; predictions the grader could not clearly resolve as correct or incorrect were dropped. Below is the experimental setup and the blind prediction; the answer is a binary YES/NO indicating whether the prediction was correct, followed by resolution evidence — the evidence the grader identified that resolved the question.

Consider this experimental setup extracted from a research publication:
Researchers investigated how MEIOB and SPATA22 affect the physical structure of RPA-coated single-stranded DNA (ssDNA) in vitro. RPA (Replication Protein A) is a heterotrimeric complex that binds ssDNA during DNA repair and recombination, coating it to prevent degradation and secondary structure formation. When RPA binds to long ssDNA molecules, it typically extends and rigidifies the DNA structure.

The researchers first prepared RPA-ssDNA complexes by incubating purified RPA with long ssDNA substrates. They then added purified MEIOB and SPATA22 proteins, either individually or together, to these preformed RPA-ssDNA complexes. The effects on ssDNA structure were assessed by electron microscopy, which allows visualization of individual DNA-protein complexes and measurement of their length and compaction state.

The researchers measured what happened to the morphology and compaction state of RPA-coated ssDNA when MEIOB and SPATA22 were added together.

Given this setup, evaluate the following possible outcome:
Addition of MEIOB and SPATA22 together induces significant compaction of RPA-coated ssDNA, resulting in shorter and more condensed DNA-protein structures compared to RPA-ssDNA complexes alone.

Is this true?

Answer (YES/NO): YES